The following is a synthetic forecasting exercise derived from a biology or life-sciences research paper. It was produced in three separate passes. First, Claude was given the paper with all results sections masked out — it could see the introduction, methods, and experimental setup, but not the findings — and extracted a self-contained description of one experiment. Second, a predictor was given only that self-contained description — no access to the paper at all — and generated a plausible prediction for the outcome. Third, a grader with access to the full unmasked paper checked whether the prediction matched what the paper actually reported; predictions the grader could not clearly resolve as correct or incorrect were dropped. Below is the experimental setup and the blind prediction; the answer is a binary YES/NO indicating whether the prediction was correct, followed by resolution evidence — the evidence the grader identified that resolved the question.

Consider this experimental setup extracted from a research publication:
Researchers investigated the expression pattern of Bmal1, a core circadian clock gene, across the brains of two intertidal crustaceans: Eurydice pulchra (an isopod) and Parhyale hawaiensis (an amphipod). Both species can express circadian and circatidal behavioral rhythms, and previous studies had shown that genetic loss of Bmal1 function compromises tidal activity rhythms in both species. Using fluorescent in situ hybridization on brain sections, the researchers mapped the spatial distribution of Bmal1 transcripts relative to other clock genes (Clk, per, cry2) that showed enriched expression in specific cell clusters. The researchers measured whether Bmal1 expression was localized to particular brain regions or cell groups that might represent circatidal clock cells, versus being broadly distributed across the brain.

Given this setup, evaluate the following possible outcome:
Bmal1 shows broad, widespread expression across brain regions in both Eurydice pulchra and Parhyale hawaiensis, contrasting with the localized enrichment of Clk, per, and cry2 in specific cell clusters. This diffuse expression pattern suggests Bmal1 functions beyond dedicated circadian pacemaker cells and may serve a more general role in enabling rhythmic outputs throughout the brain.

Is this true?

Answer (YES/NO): YES